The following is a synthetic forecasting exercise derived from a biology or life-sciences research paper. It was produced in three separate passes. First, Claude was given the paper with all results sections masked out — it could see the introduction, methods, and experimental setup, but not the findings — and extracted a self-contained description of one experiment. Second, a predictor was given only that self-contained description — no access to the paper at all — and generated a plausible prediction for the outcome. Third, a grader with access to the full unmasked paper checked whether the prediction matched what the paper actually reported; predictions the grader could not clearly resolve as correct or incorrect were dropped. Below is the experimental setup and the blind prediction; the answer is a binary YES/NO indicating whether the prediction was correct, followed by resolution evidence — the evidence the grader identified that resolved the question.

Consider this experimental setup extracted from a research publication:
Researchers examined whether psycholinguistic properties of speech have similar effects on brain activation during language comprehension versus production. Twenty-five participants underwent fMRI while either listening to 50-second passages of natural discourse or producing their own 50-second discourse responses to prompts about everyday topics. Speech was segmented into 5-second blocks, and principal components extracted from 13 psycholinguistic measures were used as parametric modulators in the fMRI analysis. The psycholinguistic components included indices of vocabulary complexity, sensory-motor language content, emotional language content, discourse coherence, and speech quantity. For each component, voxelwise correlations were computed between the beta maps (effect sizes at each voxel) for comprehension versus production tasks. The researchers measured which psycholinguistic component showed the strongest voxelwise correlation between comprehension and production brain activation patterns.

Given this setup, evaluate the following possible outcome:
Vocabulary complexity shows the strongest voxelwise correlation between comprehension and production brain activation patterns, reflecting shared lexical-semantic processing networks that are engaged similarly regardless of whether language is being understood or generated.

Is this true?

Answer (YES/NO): NO